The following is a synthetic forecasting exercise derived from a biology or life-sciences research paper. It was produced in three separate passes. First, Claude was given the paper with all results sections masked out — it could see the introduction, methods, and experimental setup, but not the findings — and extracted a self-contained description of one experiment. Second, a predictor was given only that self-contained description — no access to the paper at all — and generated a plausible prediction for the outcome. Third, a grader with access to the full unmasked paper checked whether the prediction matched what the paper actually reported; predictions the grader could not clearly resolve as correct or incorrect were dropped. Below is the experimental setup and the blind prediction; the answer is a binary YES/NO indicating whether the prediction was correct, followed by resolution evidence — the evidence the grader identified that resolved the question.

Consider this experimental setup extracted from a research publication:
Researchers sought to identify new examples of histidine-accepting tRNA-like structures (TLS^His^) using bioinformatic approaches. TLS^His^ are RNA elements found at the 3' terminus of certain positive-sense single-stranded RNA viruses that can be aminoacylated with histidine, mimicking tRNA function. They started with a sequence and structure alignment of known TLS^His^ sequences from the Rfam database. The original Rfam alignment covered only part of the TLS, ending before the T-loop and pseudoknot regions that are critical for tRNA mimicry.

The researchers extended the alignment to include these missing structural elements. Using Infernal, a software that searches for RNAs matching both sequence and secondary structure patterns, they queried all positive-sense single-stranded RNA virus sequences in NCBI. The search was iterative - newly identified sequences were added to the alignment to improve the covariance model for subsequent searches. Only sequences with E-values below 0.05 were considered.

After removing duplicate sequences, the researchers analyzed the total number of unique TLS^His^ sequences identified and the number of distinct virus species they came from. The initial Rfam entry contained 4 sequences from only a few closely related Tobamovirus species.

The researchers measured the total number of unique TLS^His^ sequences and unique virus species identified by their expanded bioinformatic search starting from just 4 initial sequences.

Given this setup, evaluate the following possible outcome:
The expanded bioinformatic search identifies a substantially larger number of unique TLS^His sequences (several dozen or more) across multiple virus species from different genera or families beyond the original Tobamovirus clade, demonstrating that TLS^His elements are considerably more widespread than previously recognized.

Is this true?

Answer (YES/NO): YES